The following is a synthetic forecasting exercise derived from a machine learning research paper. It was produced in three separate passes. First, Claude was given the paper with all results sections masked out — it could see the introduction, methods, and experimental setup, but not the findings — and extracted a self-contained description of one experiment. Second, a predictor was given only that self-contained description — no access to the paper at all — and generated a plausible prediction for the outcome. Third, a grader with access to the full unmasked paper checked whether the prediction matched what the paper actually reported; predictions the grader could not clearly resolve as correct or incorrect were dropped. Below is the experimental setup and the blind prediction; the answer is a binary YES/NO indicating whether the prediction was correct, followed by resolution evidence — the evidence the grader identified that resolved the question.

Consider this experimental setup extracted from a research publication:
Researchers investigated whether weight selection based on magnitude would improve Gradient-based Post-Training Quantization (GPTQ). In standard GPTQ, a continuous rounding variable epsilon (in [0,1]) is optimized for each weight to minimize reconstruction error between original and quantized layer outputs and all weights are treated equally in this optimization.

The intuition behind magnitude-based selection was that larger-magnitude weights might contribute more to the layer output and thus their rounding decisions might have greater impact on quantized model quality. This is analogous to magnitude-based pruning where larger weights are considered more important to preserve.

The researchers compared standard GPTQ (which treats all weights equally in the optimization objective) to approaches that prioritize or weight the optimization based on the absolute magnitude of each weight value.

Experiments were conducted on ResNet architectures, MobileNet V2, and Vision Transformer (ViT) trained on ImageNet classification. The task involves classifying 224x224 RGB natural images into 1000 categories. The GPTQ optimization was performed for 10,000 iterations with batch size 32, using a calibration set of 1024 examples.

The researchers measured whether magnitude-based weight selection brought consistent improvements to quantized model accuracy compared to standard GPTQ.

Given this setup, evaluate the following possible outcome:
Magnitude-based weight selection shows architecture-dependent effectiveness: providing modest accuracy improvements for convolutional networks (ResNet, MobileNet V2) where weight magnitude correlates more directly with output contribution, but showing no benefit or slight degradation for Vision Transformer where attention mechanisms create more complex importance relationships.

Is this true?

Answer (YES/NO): NO